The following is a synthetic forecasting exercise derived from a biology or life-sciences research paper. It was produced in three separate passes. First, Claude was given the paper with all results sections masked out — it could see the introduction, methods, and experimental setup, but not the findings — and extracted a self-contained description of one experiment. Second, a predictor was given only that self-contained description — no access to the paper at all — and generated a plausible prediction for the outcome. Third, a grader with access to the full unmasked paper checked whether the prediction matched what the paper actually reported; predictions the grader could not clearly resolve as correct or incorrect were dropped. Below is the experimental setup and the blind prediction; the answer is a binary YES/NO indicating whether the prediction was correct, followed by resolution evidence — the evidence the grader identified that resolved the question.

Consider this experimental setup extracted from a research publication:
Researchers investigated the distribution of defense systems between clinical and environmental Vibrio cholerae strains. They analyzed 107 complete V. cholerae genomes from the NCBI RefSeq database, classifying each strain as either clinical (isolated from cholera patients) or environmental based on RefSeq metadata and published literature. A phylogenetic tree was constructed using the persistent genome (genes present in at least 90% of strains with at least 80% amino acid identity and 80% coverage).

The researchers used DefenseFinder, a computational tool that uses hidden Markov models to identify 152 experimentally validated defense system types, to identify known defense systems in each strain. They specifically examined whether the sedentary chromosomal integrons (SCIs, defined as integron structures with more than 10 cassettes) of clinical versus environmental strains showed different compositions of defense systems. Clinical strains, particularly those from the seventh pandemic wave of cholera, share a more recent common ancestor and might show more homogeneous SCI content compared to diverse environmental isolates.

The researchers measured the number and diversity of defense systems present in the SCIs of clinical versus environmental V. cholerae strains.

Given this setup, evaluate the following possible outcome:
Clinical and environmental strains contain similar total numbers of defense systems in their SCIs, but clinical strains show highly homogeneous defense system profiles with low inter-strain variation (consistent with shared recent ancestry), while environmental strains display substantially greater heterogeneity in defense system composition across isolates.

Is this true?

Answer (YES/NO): NO